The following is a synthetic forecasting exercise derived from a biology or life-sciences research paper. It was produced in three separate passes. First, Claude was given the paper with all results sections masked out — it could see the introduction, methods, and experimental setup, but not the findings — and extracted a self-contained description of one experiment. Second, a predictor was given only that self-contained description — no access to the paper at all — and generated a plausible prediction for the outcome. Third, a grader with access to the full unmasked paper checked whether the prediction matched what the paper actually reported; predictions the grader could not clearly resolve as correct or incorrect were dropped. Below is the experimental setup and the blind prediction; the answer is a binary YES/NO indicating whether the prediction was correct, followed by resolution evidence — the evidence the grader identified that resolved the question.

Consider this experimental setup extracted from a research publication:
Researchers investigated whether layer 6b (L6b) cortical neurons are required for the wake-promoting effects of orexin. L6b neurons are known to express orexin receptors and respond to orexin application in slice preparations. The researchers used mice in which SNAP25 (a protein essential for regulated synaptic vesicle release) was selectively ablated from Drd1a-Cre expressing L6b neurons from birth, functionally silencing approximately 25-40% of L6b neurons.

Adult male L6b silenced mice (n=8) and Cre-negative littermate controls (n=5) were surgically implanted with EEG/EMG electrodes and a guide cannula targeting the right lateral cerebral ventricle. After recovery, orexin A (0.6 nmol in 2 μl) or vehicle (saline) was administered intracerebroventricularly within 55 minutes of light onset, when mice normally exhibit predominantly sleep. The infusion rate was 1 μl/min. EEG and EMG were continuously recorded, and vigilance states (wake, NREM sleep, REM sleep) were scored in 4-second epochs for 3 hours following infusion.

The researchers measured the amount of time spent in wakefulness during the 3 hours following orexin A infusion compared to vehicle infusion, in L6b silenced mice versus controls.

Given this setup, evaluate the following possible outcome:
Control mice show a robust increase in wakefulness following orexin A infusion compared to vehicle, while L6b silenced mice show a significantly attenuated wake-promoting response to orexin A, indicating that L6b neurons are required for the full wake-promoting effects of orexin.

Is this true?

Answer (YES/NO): NO